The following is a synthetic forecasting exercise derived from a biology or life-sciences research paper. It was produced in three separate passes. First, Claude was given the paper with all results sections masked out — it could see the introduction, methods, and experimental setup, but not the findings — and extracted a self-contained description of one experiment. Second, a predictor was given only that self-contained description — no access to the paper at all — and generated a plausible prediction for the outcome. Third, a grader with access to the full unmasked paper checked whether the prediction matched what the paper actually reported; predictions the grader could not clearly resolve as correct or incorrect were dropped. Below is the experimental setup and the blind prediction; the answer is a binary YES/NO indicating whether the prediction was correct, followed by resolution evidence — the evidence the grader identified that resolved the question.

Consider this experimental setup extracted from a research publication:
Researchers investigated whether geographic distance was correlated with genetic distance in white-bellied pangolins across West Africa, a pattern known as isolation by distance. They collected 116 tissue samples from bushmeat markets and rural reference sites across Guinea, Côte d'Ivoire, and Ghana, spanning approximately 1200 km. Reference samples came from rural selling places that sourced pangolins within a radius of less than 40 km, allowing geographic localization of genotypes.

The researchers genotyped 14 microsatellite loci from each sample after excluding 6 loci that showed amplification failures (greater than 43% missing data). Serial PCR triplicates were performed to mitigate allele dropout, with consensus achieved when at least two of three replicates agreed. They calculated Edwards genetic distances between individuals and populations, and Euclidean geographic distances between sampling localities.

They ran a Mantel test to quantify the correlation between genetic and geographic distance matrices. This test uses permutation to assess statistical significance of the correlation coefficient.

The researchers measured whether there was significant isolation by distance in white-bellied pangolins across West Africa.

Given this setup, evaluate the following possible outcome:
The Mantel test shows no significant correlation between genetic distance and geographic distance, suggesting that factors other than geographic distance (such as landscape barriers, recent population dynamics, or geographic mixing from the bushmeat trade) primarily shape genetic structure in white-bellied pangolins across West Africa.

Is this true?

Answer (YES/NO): NO